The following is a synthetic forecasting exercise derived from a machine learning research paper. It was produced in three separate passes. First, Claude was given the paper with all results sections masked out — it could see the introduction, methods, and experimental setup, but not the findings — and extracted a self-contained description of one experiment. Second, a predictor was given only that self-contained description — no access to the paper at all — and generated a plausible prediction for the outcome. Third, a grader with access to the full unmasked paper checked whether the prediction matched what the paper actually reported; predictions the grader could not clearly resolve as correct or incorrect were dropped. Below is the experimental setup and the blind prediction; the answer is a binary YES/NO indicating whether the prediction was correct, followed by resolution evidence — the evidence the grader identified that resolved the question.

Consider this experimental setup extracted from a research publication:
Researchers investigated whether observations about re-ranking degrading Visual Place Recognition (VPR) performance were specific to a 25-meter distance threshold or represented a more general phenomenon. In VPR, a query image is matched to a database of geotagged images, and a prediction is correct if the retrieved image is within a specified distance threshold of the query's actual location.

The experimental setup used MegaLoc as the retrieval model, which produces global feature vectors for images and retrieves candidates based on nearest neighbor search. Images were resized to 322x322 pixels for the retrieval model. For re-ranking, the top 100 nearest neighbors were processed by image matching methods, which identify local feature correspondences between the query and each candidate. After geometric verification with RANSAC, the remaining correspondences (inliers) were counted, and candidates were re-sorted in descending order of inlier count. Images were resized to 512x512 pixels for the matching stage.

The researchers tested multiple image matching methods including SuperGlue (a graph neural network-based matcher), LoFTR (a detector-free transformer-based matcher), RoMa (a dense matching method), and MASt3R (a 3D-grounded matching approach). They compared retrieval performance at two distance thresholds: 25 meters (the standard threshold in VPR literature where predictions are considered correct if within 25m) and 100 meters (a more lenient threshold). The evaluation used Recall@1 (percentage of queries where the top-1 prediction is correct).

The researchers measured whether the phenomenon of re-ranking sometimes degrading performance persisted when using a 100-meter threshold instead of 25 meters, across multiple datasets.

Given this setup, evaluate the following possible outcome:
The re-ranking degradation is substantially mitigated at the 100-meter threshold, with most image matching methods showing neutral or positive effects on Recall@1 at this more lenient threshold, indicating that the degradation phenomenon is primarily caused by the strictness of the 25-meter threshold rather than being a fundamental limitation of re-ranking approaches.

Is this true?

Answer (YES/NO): NO